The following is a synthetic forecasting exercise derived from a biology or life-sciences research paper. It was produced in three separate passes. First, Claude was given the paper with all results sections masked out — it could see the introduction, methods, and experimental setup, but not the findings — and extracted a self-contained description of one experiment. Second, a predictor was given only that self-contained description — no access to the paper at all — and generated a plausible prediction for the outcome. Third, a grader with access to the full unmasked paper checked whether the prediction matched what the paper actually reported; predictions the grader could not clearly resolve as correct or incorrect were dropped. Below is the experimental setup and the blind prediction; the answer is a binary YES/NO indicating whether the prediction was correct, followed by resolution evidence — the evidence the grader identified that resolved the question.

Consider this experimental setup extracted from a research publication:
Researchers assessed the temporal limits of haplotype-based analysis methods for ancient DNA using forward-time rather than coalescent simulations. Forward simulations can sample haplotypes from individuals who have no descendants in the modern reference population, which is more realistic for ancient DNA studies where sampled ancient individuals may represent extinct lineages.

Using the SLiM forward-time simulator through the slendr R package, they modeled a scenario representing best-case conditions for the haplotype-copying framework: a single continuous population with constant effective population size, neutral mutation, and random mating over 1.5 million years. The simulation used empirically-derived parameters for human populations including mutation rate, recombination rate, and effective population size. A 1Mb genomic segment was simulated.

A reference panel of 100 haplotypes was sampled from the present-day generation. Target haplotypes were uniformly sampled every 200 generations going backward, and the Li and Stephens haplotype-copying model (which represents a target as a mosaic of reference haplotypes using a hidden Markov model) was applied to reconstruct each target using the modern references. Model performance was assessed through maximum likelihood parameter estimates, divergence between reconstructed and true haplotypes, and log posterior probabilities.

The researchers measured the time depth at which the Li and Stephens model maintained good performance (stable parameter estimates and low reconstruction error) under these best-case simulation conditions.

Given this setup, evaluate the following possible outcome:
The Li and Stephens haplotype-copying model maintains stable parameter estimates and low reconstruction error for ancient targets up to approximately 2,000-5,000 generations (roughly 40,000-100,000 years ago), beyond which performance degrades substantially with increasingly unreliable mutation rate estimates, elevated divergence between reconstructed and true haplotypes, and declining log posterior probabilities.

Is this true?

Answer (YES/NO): NO